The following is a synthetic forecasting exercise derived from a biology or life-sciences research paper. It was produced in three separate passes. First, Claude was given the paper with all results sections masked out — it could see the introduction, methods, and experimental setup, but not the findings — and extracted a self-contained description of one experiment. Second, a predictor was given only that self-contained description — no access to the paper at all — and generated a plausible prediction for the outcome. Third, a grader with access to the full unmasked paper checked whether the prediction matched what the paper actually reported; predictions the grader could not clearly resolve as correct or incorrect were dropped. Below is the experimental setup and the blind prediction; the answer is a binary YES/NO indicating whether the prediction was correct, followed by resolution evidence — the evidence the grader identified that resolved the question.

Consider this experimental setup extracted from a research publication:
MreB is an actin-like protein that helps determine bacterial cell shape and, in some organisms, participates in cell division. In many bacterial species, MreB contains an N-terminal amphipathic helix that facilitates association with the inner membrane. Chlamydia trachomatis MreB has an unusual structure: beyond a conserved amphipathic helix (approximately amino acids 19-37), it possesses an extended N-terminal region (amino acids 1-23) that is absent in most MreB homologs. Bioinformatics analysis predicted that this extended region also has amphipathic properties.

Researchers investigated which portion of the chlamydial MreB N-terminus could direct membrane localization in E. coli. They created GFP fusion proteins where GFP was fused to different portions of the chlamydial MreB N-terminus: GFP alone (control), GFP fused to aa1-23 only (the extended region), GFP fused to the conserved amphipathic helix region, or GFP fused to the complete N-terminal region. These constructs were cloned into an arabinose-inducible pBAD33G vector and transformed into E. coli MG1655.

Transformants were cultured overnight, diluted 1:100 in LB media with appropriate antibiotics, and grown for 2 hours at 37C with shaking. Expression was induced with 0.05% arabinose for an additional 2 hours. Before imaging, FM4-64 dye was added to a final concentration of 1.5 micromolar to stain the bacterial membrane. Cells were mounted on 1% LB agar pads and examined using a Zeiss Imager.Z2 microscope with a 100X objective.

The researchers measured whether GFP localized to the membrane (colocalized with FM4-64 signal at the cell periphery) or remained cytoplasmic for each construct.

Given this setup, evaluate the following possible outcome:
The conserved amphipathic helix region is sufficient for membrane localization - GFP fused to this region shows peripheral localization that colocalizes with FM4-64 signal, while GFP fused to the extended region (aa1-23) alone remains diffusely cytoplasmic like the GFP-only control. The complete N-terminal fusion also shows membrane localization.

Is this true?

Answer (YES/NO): YES